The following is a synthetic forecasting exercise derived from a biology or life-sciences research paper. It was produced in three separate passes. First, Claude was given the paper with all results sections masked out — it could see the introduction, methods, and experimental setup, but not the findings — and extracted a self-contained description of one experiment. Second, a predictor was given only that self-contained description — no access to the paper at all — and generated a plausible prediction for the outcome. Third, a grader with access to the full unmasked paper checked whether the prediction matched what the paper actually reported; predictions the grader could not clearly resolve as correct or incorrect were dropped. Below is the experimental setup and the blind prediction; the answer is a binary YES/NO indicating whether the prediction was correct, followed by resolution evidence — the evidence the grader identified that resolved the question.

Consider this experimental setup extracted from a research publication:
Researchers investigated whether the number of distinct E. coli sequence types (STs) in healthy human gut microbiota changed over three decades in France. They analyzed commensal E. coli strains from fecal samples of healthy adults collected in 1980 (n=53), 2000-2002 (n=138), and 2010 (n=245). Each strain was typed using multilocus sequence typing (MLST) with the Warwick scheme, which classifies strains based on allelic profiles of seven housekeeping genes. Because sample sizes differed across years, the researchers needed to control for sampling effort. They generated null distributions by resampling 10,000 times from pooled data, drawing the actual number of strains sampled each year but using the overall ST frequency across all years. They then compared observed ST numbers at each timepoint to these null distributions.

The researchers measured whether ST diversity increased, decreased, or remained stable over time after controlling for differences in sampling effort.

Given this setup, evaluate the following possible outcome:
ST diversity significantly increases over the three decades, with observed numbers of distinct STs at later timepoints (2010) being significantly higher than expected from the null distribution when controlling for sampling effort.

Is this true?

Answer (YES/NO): NO